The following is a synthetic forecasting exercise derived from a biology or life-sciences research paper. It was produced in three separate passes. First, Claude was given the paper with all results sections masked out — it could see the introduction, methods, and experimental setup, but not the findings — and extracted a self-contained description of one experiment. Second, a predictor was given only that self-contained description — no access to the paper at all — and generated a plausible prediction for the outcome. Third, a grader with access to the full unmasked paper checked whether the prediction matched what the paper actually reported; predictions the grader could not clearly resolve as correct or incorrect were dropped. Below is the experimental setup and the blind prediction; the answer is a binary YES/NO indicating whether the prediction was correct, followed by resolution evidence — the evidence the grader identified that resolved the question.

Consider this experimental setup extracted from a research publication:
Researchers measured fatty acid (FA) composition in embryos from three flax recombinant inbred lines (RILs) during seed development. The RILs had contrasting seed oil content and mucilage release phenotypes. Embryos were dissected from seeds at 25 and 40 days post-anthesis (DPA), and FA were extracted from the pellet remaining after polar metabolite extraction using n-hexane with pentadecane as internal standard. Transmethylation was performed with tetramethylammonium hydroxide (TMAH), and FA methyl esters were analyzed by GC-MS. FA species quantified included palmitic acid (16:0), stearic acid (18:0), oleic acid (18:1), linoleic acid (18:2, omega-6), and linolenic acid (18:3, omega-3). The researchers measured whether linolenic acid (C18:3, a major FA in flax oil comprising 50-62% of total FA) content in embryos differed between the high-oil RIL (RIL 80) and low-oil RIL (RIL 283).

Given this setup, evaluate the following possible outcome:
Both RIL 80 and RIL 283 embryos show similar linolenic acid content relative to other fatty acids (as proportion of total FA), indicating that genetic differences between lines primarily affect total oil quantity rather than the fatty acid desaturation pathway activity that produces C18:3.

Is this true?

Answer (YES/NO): NO